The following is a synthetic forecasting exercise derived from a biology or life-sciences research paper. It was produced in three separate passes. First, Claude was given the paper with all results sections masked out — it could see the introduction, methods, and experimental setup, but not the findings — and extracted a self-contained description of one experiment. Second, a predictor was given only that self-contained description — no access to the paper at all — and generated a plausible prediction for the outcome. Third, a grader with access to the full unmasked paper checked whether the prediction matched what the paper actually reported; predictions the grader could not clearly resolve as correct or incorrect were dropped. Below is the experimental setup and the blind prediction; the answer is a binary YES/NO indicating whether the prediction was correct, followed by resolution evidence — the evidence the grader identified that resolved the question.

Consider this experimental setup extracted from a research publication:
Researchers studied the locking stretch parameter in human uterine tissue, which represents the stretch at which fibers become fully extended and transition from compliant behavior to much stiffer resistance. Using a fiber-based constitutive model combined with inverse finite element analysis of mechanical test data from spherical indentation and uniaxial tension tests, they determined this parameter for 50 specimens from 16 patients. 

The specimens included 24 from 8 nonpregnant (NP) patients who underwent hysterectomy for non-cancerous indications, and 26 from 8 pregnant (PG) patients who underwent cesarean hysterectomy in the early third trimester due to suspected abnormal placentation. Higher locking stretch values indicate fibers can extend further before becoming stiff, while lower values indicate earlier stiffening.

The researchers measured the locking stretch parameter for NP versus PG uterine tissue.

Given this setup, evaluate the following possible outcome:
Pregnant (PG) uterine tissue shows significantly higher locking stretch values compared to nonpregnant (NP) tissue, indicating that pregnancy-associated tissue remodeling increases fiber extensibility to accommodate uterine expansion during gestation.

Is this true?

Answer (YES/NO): YES